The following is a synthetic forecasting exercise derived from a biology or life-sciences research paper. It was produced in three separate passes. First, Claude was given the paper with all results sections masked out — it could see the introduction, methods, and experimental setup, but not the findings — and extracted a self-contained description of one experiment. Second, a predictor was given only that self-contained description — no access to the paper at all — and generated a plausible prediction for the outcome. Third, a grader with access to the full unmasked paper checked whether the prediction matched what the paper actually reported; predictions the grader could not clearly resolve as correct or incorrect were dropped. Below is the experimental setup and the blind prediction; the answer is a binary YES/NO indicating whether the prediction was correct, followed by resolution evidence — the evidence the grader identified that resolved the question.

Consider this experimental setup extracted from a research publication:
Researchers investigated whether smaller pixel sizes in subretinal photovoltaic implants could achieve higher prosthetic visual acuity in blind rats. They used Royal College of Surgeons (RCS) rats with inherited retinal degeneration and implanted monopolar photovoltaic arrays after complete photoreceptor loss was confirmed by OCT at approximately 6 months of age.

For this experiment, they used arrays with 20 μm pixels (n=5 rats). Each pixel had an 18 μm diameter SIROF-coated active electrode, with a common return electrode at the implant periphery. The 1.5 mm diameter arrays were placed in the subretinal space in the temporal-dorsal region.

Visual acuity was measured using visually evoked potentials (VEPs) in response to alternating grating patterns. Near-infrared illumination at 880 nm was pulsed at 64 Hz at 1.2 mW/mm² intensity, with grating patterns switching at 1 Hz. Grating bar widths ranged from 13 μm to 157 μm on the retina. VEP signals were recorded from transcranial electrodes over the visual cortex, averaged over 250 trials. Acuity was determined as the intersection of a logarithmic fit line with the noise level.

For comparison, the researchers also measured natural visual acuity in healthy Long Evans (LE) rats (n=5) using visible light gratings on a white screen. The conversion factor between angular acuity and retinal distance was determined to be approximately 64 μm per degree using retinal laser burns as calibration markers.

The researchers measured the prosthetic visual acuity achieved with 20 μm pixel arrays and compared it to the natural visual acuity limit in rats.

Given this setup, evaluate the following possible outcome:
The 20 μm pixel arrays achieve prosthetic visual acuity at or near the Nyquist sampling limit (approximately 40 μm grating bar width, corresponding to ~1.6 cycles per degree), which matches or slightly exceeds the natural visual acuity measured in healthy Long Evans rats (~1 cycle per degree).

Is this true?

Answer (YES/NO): NO